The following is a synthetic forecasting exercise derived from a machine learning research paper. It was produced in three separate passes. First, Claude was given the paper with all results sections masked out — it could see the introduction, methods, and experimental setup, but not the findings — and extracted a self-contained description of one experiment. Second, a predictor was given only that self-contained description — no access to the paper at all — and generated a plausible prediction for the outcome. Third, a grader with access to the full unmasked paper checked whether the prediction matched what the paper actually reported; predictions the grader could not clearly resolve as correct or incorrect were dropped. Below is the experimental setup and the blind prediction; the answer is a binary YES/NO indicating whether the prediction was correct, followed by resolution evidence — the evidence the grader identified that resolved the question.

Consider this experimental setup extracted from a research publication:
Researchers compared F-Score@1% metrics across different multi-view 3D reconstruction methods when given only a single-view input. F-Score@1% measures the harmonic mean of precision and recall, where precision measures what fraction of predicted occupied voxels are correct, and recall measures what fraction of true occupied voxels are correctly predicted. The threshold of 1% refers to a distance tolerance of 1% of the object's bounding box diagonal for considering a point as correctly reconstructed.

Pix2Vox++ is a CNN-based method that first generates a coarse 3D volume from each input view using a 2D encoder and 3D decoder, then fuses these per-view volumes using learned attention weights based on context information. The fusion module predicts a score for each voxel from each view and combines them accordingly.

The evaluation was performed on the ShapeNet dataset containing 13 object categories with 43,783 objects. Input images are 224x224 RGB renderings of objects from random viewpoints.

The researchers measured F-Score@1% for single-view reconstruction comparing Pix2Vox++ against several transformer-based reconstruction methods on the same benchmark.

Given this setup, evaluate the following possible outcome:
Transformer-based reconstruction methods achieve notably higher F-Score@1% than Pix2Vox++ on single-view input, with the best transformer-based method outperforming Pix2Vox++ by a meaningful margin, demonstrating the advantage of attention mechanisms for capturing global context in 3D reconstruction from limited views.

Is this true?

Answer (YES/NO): NO